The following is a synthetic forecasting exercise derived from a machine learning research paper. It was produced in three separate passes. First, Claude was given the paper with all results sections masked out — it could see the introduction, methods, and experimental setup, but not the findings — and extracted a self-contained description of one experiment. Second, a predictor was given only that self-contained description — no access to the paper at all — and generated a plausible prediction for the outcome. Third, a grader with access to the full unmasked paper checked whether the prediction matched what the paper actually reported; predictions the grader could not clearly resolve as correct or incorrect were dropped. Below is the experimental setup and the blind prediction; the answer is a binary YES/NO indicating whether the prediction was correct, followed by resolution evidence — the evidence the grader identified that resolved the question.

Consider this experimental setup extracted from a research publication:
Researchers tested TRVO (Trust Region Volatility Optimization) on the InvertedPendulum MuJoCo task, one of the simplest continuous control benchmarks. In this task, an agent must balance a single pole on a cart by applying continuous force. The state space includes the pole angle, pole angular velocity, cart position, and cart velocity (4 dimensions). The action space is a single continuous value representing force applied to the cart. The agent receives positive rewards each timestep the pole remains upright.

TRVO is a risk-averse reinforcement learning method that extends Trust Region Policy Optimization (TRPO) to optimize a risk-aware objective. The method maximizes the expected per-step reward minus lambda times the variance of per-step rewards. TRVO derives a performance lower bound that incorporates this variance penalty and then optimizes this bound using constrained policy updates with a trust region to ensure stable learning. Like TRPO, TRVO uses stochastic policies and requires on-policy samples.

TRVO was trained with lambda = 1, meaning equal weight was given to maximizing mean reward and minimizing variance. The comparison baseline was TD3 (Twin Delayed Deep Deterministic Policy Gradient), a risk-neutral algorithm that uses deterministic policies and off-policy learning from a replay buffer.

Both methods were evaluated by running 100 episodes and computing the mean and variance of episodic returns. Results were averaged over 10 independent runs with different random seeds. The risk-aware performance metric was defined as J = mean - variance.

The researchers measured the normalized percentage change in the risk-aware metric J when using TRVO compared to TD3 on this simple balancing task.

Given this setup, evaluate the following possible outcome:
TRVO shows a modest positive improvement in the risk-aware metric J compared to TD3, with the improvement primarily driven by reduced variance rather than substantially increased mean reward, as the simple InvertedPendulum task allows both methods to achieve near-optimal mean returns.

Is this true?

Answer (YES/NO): NO